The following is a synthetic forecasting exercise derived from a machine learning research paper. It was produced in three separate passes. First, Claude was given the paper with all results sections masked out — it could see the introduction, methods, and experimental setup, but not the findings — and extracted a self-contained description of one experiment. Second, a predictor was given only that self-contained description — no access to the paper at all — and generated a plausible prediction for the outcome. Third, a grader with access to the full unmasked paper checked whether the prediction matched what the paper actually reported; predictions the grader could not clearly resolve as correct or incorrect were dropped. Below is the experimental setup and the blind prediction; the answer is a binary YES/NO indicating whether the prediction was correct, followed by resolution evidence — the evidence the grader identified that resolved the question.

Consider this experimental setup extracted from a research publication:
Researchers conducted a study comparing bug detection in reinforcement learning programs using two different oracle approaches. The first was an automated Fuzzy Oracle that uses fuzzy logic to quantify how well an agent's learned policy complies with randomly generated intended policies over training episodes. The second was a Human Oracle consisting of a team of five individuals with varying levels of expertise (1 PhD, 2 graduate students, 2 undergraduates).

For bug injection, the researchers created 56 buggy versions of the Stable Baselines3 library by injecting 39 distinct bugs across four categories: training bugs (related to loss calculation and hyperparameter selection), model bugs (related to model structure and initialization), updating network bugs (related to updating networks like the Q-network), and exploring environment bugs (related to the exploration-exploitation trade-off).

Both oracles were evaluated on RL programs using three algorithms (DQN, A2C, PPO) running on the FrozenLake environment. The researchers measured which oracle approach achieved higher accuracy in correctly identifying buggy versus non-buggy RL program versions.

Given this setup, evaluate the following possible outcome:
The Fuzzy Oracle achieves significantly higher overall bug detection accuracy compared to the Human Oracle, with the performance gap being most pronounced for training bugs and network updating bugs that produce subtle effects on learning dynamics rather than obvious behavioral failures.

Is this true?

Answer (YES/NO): NO